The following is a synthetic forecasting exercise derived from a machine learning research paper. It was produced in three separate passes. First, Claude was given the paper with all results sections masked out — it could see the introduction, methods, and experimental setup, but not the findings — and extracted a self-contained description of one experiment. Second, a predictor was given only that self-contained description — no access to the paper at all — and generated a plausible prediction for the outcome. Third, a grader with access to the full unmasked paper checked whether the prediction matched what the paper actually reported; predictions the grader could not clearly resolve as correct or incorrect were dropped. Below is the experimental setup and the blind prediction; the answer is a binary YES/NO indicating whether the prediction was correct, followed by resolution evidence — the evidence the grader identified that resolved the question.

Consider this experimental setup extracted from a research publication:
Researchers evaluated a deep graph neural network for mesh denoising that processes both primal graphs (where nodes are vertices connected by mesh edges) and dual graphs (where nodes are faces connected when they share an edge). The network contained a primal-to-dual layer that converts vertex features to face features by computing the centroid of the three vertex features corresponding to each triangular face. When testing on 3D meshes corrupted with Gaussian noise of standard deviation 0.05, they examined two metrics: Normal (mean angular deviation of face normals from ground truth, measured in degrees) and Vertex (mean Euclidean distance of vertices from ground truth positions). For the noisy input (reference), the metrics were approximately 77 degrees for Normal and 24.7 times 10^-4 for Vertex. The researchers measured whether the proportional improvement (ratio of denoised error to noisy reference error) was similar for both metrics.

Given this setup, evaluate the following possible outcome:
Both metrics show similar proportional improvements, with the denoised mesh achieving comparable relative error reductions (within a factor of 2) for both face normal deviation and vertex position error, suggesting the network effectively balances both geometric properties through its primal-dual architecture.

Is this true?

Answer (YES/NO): NO